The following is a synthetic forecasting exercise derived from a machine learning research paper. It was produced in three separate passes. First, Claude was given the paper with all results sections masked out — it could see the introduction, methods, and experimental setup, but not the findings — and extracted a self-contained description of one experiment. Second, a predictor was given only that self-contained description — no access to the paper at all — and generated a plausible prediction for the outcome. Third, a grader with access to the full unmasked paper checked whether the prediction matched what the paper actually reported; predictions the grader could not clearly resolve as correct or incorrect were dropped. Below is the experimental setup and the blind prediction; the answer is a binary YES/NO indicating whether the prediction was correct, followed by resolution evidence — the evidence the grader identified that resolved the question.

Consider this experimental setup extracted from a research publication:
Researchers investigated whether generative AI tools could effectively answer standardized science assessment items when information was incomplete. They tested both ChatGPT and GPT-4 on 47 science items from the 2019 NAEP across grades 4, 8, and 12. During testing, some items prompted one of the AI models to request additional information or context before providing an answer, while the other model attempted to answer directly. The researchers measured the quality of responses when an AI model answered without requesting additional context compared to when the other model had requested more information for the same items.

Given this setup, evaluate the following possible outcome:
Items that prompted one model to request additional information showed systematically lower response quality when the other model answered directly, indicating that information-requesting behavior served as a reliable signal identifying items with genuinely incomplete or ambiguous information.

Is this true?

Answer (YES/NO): YES